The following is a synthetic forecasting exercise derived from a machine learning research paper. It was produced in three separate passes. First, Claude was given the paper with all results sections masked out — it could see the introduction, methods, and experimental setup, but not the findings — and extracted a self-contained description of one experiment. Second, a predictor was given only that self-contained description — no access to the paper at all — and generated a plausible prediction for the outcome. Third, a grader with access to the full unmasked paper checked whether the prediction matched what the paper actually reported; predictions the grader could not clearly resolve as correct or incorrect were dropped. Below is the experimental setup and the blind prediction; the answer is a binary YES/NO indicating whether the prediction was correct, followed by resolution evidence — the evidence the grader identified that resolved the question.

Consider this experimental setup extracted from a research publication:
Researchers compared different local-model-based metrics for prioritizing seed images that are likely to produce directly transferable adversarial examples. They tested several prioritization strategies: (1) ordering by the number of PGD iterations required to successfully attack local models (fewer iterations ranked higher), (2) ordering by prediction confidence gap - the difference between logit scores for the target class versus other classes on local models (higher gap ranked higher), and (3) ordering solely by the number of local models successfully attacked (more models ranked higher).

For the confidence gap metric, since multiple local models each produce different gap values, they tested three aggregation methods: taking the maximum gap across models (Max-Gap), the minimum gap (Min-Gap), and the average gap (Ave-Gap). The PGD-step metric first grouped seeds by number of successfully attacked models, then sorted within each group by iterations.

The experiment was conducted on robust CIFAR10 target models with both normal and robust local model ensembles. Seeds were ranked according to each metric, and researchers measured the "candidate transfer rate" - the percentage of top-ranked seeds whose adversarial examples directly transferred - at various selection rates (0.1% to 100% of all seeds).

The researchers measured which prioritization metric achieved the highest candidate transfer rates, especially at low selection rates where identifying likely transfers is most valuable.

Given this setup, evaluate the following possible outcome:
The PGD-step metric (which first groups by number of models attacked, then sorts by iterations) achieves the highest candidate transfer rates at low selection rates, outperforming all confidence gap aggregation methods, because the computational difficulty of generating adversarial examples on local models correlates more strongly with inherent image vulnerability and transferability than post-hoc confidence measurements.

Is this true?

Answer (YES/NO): NO